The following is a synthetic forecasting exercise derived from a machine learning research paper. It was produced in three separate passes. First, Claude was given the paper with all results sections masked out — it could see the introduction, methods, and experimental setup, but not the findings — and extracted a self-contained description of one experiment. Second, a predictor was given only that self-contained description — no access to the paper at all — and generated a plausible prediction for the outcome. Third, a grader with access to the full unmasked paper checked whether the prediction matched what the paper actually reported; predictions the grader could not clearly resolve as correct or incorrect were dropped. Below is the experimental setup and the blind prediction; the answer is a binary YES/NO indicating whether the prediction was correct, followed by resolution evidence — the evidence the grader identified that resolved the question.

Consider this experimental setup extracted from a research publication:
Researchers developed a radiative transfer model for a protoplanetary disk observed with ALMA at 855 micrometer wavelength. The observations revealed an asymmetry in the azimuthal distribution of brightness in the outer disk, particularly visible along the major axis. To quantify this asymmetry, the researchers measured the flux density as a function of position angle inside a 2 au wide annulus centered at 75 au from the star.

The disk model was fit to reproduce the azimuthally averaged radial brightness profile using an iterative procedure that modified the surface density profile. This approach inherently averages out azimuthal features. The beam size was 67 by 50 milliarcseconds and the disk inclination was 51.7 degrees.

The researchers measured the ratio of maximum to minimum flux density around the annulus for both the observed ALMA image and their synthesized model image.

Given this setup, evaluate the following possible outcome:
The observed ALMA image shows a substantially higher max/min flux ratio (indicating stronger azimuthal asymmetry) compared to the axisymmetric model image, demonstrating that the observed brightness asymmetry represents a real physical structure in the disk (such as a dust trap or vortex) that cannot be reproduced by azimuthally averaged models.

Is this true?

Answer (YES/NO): NO